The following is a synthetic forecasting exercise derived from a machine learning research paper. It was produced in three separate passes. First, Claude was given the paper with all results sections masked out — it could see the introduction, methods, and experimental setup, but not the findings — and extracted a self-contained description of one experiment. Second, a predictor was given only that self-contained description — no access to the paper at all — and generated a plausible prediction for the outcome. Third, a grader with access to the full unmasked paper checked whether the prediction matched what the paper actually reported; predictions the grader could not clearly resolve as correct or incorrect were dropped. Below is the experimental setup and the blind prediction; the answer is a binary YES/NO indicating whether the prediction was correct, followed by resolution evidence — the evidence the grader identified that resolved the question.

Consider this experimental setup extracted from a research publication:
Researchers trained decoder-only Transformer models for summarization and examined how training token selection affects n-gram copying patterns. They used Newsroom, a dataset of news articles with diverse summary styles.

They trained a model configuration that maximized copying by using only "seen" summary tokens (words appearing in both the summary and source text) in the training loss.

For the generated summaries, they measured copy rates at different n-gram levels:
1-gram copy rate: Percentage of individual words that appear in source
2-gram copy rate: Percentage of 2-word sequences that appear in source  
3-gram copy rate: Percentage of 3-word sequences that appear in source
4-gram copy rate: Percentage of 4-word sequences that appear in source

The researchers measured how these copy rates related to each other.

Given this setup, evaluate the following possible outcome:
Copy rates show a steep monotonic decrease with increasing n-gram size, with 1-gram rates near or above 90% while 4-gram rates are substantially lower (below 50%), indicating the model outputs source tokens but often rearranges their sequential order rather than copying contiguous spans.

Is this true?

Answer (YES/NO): YES